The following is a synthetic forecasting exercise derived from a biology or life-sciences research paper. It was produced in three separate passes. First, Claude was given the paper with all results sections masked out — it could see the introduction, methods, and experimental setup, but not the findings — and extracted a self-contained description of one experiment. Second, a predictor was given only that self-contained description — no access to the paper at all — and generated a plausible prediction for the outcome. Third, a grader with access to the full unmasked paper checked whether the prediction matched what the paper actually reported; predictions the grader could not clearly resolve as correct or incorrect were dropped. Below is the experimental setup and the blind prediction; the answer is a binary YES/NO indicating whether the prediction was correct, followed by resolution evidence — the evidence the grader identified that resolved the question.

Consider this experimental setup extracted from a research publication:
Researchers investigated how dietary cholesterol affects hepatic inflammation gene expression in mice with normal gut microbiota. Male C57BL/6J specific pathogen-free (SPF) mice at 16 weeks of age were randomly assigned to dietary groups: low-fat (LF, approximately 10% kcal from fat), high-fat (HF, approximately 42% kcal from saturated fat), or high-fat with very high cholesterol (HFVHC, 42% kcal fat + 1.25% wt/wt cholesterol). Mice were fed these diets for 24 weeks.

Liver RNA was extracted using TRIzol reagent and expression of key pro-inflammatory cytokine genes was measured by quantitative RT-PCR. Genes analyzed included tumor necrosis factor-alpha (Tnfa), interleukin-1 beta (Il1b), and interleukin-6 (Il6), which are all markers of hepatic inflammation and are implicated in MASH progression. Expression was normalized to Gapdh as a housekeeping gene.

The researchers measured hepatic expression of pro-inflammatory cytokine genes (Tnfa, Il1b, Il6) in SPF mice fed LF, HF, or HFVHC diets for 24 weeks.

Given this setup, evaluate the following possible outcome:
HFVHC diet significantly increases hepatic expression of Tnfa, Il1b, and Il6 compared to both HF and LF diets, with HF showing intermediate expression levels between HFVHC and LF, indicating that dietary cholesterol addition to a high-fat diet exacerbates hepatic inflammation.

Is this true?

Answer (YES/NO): NO